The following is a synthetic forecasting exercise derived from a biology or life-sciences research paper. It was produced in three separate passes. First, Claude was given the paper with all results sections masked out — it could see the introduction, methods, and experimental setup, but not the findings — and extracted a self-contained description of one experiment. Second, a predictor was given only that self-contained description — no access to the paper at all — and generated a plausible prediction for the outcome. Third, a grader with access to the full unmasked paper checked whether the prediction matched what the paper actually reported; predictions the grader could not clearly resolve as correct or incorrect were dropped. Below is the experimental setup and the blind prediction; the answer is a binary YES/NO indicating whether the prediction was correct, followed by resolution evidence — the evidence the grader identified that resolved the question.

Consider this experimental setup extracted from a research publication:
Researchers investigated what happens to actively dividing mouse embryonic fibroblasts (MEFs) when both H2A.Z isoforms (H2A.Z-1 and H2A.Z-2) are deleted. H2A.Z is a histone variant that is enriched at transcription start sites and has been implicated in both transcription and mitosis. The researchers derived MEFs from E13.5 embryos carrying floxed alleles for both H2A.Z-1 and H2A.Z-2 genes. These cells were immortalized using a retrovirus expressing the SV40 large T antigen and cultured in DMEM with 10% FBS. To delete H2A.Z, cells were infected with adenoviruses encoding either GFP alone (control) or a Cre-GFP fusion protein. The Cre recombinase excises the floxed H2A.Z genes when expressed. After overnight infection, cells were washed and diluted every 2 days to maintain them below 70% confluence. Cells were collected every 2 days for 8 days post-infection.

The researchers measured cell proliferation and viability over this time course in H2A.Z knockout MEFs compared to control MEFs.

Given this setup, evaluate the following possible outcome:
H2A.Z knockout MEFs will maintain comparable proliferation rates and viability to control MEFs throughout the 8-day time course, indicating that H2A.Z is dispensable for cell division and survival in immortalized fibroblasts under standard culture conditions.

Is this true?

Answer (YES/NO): NO